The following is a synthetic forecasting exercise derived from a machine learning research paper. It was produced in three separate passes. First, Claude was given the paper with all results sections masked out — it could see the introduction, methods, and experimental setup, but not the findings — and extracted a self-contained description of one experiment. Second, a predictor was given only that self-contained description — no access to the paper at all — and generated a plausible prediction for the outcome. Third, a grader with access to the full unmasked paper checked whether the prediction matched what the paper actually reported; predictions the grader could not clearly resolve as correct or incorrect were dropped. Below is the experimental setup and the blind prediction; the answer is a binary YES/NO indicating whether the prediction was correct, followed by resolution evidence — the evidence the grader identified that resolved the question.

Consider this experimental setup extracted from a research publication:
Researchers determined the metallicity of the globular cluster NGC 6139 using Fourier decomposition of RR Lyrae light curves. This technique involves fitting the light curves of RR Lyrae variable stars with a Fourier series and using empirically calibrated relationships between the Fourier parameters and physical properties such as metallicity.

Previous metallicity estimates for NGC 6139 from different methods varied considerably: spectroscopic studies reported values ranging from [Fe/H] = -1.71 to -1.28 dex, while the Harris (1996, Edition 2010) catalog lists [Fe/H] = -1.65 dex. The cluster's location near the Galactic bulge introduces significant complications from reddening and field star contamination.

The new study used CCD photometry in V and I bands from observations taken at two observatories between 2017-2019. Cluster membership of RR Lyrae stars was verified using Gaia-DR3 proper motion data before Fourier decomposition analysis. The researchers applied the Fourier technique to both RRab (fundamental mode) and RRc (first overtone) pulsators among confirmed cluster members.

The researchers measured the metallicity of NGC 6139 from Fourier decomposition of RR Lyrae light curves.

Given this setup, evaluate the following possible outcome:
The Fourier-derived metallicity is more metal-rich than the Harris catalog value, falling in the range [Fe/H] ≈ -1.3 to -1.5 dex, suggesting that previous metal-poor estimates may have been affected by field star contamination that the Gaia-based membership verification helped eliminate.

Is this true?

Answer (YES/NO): NO